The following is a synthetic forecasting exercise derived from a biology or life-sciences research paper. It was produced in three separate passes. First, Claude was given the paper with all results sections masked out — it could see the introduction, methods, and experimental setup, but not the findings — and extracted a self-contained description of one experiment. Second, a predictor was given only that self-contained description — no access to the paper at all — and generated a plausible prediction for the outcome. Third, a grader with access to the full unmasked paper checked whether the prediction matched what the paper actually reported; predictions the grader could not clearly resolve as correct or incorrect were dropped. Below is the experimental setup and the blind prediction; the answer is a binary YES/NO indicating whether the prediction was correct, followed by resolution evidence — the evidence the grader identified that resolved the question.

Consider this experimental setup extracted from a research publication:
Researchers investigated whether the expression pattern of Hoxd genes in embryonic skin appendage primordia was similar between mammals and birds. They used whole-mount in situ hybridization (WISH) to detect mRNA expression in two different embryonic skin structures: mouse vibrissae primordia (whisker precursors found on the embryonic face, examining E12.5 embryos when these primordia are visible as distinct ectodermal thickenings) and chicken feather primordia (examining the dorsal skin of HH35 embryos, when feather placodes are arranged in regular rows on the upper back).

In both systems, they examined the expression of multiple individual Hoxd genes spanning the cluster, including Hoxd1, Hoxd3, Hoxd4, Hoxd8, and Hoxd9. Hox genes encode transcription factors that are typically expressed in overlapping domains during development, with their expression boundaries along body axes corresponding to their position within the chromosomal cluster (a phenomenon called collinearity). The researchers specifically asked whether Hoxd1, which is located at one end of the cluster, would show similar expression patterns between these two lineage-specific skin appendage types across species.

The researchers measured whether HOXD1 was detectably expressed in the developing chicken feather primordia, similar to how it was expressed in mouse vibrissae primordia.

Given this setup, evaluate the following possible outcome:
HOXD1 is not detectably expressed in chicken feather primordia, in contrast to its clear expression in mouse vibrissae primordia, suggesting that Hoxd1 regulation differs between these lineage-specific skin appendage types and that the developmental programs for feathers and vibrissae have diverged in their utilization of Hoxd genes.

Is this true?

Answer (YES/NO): YES